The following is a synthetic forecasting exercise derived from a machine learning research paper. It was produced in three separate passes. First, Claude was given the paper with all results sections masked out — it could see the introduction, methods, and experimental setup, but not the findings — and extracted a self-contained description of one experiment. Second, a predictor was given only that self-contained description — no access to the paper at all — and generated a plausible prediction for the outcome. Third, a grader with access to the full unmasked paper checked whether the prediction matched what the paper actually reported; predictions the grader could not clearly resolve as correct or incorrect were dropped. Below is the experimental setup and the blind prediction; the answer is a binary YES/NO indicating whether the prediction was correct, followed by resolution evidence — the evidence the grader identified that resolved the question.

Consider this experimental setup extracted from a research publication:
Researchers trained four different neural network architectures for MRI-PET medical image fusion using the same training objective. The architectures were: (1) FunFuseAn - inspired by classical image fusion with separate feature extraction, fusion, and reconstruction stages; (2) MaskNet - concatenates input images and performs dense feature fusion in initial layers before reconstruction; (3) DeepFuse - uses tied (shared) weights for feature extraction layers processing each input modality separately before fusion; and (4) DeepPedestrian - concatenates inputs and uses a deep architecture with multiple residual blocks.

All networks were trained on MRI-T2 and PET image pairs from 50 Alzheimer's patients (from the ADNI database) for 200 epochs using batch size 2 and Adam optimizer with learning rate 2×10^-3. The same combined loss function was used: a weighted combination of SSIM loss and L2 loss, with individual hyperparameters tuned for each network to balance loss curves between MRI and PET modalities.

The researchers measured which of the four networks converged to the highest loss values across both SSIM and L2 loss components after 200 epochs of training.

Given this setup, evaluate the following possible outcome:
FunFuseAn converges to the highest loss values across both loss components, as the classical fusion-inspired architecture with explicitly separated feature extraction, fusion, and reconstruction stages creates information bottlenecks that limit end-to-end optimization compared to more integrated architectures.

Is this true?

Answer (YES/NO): NO